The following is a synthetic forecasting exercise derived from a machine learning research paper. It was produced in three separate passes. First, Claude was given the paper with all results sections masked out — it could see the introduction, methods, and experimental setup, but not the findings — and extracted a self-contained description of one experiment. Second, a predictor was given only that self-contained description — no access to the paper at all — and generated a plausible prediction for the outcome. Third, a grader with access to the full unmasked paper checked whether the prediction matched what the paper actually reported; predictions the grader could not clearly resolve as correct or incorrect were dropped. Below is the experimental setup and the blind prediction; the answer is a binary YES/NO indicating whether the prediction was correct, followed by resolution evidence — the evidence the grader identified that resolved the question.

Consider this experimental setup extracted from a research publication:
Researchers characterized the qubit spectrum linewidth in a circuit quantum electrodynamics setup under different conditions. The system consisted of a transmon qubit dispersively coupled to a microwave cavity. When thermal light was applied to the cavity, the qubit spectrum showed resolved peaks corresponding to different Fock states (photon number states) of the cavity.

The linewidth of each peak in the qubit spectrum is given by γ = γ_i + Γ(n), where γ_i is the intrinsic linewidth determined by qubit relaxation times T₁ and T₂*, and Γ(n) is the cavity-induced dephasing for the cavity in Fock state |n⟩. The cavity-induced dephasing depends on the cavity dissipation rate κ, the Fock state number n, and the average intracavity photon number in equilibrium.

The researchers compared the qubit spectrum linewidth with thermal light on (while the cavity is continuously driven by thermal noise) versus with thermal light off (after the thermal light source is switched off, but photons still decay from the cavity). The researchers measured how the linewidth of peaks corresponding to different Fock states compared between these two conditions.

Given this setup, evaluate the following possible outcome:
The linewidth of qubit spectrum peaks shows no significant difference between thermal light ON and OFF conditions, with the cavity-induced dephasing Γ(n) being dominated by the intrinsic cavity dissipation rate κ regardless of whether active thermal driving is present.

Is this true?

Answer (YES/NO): NO